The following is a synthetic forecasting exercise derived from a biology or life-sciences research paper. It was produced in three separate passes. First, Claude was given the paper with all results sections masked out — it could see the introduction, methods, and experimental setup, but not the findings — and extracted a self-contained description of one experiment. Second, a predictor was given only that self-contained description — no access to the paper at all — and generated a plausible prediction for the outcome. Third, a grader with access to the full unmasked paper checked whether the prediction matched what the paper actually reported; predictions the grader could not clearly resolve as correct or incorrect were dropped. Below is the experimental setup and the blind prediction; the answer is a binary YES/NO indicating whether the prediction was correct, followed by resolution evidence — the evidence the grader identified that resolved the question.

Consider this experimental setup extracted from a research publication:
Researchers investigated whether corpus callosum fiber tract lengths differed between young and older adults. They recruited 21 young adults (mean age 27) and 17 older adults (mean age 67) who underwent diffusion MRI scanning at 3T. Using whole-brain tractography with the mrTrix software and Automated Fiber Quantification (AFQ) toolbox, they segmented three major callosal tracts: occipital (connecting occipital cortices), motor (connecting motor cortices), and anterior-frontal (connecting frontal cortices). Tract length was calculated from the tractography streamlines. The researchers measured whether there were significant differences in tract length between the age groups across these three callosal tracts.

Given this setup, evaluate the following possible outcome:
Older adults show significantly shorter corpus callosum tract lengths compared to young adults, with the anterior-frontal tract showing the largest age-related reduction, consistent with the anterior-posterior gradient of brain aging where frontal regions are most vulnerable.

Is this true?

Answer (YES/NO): NO